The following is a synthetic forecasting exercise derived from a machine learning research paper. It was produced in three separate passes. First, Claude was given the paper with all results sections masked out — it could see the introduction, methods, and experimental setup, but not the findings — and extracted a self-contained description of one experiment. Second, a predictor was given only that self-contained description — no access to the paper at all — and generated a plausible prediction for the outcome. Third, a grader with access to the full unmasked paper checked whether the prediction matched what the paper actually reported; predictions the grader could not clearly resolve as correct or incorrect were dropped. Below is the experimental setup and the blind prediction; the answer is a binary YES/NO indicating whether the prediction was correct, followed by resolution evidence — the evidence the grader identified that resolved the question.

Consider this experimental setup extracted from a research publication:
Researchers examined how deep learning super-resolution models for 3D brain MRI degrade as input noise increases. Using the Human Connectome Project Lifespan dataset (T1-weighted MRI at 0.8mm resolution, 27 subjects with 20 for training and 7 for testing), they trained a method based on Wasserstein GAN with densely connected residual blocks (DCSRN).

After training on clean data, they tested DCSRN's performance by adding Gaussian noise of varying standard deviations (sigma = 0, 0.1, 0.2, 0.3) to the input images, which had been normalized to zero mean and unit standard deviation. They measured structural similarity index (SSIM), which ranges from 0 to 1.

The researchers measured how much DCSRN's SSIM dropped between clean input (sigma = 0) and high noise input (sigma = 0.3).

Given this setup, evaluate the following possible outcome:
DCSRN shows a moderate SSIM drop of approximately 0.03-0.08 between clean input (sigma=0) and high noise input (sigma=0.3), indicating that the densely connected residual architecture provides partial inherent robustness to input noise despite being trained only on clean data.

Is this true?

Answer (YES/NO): NO